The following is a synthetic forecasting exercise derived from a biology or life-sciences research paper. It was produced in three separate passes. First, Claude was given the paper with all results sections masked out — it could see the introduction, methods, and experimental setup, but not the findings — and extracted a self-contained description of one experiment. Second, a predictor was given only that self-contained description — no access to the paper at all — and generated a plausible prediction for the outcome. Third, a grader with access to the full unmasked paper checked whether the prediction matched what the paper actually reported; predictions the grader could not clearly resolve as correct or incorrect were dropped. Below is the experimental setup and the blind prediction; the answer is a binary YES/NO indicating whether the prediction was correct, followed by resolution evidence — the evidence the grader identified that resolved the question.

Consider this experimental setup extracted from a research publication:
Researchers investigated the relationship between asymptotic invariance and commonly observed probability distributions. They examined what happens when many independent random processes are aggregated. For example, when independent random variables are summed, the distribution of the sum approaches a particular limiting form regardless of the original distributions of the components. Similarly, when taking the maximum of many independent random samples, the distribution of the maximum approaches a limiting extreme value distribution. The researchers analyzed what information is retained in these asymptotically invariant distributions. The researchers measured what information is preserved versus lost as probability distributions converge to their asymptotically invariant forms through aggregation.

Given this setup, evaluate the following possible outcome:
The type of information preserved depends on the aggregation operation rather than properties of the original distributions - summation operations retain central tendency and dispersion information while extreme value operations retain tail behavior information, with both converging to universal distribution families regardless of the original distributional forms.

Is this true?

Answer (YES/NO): NO